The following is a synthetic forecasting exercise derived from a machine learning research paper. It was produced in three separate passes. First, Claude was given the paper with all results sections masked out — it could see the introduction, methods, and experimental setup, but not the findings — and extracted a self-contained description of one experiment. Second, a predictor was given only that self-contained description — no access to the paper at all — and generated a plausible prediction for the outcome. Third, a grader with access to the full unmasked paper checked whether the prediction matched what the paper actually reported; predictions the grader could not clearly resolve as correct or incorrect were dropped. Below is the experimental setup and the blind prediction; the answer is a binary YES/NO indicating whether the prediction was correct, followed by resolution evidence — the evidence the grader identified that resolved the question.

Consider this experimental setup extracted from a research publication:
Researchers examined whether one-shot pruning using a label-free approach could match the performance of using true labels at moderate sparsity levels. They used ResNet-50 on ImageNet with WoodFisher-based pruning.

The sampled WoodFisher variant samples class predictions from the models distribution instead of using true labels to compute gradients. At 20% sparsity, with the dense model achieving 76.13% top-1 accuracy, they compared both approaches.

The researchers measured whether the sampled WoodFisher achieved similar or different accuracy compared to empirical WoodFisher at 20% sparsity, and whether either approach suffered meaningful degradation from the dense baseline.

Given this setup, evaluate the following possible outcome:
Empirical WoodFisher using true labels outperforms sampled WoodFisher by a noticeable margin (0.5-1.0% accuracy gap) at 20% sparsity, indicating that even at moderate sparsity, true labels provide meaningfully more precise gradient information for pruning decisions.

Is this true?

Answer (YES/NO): NO